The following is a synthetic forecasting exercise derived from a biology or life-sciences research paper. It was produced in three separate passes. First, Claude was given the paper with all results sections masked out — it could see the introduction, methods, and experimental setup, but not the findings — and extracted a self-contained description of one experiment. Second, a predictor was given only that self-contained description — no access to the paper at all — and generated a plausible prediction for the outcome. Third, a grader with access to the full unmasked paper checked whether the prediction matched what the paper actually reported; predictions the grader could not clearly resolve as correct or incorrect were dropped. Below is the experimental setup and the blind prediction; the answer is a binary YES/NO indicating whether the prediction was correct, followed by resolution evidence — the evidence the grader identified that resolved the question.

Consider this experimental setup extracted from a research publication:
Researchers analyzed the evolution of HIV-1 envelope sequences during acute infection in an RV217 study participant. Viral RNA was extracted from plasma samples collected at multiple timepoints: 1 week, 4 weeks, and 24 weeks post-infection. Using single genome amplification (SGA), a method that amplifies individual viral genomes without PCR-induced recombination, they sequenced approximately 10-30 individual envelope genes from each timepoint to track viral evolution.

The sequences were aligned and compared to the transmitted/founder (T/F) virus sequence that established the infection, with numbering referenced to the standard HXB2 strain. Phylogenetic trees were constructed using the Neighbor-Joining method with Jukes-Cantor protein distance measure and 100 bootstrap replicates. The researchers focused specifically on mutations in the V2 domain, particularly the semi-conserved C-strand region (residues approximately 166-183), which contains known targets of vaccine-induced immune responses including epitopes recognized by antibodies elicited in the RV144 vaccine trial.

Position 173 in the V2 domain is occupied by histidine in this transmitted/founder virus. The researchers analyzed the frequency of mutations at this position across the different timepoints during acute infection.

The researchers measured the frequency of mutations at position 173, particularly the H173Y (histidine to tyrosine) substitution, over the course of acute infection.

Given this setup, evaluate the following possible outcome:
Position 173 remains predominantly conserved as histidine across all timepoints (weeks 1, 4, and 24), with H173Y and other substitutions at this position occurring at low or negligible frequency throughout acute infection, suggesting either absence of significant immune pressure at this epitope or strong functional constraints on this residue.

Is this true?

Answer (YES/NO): NO